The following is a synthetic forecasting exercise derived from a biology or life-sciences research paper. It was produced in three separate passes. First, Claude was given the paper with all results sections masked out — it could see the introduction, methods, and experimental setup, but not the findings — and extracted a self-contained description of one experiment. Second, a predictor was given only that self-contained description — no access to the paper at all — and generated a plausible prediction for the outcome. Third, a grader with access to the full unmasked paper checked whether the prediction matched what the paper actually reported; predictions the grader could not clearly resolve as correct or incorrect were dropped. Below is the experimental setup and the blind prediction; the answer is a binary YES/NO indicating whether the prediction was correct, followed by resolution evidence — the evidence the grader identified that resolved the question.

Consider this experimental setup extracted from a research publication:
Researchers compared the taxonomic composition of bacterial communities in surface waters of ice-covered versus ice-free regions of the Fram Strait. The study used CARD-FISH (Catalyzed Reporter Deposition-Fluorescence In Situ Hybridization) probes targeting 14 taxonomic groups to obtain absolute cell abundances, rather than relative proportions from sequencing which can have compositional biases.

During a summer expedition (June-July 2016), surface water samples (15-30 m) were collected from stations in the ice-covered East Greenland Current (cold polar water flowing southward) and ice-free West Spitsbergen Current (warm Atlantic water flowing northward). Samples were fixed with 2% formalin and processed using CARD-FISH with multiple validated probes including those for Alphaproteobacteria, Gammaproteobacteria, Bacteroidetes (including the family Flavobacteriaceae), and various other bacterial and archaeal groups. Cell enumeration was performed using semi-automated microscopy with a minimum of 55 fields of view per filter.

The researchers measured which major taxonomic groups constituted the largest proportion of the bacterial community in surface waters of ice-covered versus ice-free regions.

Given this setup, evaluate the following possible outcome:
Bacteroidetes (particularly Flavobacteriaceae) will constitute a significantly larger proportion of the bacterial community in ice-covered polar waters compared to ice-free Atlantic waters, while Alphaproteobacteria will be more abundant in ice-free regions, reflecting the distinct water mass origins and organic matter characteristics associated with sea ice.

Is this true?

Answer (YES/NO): NO